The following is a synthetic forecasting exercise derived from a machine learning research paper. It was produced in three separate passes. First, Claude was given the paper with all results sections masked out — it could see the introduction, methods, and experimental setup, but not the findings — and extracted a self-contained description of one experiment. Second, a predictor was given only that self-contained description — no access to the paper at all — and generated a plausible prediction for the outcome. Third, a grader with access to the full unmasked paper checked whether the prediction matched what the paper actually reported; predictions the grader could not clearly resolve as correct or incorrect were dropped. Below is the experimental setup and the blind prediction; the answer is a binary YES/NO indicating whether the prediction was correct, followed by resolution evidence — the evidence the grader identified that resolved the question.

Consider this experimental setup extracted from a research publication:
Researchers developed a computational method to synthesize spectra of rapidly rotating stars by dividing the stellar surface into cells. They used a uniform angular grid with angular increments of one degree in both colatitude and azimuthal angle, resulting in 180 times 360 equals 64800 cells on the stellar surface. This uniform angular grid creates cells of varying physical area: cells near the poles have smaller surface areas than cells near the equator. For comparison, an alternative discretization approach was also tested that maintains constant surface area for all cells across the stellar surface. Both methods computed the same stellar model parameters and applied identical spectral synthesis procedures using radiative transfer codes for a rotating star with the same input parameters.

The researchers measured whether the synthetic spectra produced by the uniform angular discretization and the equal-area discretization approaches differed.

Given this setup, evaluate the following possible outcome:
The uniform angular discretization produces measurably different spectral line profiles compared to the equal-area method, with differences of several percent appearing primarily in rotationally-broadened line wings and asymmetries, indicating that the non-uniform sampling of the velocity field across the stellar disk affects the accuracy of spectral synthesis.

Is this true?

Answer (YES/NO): NO